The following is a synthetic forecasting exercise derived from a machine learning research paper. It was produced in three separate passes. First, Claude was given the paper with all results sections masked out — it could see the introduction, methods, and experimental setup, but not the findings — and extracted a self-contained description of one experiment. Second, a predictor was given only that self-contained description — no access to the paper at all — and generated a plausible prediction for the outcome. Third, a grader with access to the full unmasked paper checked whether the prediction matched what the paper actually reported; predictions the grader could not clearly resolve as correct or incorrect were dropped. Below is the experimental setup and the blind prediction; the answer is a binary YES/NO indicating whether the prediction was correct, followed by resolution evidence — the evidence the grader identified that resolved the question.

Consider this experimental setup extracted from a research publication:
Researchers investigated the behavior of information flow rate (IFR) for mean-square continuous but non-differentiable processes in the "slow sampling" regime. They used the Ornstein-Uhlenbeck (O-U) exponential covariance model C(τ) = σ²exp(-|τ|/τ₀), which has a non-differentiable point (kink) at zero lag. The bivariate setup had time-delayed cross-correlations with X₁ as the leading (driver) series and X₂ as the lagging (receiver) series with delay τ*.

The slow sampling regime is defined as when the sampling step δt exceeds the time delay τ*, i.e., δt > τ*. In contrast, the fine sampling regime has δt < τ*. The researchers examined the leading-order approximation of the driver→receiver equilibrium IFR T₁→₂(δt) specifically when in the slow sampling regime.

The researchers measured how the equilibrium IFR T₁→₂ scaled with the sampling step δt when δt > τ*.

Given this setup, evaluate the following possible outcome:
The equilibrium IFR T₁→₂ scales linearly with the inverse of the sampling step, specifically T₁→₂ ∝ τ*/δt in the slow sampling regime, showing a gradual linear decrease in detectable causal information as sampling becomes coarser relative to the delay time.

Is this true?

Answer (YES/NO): YES